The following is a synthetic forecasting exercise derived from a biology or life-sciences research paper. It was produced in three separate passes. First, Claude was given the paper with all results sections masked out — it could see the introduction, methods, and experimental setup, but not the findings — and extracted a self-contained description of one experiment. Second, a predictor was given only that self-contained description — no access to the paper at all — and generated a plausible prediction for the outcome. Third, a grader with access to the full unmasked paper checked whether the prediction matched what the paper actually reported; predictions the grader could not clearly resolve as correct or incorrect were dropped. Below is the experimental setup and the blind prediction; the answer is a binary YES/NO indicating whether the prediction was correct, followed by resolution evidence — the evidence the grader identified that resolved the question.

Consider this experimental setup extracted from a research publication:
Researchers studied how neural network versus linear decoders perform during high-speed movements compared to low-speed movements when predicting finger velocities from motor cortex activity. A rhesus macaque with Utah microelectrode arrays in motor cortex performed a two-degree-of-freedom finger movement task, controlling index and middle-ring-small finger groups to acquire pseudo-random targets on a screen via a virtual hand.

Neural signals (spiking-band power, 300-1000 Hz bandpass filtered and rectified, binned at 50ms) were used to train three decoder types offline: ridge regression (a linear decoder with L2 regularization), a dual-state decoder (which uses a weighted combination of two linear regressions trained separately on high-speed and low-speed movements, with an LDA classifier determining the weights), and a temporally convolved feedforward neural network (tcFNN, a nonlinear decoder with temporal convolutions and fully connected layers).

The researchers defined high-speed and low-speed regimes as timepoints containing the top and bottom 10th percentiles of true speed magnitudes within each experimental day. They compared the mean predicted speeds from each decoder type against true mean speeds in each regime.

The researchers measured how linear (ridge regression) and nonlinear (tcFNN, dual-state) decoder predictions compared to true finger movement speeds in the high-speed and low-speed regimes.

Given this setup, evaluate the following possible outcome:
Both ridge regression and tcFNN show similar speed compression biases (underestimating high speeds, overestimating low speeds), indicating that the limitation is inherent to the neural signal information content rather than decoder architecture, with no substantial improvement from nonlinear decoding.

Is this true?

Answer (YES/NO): NO